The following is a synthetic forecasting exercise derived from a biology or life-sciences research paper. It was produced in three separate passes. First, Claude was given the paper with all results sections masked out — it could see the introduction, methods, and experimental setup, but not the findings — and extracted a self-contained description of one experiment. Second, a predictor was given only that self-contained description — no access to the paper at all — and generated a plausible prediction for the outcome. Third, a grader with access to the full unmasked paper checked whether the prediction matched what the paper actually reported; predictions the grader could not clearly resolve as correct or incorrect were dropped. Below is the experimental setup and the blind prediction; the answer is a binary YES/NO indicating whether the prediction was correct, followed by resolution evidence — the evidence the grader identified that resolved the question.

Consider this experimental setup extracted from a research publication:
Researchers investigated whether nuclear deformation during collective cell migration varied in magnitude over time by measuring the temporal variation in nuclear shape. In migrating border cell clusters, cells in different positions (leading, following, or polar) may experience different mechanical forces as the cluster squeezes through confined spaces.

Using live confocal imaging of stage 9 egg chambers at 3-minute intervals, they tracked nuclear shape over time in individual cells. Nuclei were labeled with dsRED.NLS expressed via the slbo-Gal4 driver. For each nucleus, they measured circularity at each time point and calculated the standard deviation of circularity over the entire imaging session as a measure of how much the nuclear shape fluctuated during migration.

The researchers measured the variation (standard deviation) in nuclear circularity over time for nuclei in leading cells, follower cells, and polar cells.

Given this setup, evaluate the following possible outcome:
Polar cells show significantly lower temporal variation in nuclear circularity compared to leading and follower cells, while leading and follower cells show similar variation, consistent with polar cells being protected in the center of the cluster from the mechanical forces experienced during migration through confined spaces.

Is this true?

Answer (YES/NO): NO